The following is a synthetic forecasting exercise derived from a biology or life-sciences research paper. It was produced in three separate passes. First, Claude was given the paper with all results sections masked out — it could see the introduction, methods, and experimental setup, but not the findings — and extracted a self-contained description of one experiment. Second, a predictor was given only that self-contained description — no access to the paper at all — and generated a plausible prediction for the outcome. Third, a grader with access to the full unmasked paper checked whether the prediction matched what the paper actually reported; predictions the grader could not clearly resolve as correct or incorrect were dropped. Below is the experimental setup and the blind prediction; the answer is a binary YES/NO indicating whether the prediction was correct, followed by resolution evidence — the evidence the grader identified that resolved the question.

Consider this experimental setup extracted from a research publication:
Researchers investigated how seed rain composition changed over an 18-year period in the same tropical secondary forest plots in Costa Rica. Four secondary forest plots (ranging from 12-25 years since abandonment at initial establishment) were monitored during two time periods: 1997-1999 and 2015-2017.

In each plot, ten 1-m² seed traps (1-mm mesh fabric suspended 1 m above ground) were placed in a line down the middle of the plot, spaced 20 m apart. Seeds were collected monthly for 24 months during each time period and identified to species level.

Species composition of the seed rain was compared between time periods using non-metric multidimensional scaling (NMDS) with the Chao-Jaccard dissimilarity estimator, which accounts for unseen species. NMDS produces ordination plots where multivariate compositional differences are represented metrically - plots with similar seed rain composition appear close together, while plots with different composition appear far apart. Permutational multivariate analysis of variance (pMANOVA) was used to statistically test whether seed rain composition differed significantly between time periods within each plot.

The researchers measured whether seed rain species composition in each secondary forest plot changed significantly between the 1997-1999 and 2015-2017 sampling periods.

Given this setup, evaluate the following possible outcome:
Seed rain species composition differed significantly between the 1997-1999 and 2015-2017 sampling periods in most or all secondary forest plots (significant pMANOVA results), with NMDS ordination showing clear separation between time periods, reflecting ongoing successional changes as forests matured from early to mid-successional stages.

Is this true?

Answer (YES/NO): YES